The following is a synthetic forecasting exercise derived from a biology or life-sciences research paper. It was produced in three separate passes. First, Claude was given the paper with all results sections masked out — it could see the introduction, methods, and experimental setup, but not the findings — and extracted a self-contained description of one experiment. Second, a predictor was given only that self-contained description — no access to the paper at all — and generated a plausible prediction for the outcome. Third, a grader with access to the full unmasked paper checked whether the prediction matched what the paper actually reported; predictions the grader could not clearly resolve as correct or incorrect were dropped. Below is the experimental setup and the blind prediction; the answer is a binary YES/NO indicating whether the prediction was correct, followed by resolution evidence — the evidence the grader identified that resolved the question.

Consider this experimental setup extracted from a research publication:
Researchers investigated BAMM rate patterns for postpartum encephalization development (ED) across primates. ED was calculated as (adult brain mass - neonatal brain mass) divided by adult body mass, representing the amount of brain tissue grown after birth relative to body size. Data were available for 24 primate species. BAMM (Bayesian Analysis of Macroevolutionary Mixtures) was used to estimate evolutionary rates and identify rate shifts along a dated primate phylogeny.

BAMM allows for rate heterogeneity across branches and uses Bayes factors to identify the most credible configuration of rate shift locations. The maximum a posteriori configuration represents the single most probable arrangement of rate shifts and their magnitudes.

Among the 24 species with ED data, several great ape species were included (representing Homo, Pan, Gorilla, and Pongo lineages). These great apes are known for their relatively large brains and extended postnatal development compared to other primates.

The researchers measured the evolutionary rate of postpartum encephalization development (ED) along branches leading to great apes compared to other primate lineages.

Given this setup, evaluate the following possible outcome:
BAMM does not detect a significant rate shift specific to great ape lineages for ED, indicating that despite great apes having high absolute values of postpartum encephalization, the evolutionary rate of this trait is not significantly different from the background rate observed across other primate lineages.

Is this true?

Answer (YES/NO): NO